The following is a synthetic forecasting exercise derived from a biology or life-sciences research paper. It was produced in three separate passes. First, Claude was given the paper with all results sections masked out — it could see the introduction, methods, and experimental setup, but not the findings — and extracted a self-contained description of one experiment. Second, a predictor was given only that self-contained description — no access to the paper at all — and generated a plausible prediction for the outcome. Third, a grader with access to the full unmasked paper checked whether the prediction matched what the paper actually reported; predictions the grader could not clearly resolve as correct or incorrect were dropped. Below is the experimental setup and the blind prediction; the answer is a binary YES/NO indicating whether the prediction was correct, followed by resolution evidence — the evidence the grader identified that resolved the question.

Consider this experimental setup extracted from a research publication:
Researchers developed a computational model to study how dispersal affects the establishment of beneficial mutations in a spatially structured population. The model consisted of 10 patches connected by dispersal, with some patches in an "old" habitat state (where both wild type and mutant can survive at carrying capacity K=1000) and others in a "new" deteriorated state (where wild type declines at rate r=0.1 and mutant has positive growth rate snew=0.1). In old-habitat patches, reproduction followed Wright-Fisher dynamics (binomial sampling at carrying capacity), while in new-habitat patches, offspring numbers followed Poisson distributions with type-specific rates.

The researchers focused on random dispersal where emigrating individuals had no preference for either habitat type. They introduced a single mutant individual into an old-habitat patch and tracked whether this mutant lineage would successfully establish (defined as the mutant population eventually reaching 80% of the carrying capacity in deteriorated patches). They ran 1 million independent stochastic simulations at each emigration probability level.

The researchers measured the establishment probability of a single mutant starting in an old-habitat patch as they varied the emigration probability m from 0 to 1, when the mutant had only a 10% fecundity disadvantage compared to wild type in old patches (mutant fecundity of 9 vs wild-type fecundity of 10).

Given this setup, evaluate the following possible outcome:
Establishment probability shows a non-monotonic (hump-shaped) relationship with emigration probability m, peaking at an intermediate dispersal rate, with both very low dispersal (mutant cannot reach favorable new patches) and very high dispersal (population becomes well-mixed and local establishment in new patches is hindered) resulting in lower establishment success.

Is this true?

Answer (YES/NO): NO